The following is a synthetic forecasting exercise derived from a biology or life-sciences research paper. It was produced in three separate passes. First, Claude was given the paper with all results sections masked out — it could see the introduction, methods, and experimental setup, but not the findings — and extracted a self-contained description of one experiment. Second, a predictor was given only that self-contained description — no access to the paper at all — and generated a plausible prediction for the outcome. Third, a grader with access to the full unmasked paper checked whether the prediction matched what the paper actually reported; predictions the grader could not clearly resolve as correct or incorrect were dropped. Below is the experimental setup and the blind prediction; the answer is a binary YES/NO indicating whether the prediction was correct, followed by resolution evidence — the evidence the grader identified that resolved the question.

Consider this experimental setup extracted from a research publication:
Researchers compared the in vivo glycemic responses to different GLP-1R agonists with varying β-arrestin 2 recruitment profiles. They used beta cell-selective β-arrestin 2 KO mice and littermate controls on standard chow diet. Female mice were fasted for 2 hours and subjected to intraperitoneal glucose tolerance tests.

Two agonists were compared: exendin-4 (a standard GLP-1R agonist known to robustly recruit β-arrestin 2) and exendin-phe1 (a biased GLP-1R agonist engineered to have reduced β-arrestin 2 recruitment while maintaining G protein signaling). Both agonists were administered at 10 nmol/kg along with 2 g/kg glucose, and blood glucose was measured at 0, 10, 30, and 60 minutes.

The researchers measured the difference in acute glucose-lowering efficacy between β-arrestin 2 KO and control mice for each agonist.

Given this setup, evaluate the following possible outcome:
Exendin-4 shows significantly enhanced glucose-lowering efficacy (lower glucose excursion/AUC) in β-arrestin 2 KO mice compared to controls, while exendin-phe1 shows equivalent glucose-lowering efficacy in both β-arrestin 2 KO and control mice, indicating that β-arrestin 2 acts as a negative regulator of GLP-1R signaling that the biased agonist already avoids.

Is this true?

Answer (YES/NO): NO